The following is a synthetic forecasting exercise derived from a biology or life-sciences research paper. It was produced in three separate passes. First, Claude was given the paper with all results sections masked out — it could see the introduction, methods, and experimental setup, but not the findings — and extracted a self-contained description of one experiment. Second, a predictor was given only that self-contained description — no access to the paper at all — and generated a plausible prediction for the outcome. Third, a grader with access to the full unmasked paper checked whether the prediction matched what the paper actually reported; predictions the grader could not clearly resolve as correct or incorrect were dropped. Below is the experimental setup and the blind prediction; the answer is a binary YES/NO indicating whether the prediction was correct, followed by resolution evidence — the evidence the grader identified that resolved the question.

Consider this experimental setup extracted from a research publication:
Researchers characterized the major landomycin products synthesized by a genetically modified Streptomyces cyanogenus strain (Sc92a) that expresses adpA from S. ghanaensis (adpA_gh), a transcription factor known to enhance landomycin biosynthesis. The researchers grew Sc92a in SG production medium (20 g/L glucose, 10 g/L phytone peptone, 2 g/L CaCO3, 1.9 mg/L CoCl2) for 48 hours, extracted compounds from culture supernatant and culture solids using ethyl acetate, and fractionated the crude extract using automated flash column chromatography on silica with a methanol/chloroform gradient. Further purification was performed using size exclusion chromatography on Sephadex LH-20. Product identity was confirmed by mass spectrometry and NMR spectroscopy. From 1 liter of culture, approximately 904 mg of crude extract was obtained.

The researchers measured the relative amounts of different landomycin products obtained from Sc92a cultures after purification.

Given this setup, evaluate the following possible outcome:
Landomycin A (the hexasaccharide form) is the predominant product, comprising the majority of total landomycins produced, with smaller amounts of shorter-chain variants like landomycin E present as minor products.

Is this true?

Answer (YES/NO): YES